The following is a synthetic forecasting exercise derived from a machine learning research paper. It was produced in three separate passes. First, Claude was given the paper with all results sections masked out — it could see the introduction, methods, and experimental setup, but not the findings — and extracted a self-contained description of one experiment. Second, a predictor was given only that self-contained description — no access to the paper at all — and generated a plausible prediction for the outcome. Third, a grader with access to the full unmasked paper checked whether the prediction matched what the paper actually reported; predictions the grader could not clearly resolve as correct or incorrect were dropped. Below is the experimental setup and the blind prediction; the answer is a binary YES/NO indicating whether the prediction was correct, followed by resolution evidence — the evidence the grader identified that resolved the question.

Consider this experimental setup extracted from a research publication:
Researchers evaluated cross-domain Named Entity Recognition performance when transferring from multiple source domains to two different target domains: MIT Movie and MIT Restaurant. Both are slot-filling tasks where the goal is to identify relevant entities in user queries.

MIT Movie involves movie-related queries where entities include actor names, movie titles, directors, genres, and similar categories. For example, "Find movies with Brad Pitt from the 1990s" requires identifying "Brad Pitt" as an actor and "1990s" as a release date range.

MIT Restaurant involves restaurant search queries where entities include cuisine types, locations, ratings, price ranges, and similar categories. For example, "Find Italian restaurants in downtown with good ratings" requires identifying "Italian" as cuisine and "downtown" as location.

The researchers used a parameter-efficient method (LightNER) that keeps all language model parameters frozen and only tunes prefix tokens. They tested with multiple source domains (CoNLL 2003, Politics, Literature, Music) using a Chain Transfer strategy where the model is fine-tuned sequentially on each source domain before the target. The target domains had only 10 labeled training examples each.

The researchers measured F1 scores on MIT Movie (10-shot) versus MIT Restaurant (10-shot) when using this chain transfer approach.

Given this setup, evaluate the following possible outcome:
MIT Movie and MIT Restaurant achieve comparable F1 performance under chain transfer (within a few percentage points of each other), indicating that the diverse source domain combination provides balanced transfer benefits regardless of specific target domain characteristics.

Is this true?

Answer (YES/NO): YES